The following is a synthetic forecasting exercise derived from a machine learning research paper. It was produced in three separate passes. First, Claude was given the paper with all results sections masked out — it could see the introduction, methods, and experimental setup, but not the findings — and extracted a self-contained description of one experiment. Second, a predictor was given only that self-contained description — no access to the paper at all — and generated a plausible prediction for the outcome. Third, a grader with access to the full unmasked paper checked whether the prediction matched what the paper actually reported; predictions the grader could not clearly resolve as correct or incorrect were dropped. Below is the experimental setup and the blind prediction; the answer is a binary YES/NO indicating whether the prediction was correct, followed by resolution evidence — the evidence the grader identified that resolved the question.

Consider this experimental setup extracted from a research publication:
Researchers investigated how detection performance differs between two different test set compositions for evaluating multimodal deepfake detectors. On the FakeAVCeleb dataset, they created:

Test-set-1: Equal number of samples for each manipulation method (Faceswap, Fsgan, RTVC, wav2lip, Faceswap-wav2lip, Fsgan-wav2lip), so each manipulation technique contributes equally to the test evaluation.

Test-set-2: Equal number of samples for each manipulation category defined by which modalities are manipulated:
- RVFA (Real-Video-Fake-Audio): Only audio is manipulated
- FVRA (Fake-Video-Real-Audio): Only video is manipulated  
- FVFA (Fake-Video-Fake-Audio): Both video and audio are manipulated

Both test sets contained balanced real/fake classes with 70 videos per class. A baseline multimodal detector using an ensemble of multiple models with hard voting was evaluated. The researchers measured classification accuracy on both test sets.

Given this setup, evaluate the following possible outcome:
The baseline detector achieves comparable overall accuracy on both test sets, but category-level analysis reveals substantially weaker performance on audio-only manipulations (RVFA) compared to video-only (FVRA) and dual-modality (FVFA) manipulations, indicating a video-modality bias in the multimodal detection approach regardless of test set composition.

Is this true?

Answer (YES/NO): NO